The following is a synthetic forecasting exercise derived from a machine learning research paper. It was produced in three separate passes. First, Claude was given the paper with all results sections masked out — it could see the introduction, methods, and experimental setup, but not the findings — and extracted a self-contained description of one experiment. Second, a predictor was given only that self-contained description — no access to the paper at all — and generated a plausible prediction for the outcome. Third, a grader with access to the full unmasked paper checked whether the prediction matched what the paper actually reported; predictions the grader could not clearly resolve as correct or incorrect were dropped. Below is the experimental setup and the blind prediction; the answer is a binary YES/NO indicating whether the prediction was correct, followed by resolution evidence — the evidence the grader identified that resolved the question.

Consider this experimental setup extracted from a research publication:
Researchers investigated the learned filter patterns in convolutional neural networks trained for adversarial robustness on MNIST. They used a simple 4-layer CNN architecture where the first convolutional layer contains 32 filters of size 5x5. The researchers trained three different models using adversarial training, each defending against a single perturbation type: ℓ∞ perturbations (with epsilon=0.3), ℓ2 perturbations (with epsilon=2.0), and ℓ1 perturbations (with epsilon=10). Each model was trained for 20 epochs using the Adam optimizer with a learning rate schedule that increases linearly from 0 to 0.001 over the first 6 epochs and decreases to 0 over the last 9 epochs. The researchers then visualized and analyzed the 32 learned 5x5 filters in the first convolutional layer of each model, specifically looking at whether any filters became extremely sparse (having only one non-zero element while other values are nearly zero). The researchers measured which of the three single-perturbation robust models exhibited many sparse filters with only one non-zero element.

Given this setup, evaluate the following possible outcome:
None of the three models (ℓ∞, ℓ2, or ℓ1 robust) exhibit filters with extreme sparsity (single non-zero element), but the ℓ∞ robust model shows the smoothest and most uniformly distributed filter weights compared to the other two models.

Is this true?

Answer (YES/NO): NO